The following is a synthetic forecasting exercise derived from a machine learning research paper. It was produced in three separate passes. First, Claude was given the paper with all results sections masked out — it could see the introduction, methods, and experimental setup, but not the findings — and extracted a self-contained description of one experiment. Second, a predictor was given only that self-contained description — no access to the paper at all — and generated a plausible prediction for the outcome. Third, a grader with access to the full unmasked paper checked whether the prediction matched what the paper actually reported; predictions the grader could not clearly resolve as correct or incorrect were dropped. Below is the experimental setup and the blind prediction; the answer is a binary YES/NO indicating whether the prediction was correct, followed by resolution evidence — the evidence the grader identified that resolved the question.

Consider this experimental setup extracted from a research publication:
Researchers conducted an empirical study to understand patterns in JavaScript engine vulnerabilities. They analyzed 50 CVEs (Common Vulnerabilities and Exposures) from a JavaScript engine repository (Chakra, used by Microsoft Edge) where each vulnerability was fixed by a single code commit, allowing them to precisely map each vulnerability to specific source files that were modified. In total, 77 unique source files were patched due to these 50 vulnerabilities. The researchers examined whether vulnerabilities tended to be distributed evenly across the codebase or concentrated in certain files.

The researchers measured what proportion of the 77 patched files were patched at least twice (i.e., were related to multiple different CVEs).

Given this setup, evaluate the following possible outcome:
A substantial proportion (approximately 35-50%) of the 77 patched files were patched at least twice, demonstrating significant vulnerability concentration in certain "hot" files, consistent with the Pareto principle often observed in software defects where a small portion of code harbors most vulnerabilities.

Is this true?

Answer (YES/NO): NO